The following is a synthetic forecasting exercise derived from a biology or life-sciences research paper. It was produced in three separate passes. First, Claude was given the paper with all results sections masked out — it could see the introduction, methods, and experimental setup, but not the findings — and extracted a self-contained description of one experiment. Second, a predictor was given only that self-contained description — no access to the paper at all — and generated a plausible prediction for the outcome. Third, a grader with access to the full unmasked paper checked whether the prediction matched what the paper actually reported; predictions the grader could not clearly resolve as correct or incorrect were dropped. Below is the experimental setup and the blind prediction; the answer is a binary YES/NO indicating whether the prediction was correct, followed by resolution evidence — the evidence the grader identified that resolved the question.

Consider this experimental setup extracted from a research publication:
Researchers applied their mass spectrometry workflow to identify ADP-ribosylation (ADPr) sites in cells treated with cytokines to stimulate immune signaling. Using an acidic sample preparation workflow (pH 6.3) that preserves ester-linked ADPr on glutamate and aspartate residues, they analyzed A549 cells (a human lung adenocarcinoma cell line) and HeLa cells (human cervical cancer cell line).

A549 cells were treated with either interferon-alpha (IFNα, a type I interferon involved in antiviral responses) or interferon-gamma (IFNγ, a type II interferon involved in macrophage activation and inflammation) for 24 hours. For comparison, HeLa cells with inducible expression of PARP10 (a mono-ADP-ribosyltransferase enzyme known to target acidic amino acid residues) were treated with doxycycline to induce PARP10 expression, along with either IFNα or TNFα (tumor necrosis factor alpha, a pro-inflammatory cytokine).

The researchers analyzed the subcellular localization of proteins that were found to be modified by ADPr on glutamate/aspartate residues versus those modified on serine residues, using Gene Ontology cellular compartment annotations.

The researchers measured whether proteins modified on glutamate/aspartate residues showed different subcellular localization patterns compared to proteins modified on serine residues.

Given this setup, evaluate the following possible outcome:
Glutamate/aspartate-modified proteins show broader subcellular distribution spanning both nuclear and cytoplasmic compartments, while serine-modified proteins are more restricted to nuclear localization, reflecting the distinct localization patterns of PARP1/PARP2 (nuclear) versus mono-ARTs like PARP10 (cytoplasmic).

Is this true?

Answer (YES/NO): NO